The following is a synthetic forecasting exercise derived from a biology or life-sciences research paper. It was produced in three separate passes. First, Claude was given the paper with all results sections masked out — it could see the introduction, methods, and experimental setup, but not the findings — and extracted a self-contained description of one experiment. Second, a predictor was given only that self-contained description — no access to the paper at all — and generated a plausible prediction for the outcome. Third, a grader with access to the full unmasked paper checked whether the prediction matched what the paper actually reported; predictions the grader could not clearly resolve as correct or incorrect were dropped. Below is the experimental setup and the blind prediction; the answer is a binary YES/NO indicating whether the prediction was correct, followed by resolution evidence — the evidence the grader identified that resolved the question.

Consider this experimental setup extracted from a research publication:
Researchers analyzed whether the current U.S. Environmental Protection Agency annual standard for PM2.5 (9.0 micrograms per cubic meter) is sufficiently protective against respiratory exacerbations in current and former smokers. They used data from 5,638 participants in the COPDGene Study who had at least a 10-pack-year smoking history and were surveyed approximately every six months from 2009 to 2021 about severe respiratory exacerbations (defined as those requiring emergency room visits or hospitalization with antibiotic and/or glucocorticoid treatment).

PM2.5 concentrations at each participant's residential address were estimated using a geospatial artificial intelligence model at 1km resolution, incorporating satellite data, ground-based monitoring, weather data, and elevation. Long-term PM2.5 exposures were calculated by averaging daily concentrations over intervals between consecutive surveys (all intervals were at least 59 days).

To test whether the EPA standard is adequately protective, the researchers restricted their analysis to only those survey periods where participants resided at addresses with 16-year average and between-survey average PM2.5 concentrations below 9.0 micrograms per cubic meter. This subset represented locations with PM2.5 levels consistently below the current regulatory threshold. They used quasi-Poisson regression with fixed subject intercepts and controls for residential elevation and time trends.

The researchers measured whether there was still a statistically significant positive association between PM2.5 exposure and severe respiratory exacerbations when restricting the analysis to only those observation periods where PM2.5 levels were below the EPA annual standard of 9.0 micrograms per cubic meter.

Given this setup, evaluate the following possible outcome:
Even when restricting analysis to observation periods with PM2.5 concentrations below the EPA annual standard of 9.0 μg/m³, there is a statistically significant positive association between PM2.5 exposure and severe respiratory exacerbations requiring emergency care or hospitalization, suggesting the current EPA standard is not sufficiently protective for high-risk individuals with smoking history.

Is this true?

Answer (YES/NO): YES